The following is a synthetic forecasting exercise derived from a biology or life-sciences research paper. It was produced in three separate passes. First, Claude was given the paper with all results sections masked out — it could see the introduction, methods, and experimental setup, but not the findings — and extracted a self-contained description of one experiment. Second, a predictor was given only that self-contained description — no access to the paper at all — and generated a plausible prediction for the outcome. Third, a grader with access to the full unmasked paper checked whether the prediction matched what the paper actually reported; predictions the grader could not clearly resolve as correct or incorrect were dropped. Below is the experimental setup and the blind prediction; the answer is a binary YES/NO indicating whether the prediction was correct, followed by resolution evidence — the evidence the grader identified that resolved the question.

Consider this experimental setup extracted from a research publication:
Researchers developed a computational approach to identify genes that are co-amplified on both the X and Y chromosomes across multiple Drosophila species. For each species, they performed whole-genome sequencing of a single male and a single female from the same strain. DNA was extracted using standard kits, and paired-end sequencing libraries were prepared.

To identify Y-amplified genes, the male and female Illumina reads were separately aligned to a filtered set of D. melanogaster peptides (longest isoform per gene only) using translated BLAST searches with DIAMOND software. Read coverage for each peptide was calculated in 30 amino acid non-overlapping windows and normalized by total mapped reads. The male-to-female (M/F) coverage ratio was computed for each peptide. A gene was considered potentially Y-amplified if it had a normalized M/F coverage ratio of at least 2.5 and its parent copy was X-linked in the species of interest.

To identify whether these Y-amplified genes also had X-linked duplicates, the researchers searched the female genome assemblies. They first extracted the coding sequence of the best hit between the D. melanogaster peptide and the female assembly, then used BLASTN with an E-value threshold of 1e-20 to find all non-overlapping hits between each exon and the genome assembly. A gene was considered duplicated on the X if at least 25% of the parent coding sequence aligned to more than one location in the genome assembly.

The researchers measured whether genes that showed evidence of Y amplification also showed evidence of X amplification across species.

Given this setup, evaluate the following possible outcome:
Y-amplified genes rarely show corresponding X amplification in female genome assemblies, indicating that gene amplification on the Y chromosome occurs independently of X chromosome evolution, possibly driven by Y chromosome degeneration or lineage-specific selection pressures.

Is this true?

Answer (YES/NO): NO